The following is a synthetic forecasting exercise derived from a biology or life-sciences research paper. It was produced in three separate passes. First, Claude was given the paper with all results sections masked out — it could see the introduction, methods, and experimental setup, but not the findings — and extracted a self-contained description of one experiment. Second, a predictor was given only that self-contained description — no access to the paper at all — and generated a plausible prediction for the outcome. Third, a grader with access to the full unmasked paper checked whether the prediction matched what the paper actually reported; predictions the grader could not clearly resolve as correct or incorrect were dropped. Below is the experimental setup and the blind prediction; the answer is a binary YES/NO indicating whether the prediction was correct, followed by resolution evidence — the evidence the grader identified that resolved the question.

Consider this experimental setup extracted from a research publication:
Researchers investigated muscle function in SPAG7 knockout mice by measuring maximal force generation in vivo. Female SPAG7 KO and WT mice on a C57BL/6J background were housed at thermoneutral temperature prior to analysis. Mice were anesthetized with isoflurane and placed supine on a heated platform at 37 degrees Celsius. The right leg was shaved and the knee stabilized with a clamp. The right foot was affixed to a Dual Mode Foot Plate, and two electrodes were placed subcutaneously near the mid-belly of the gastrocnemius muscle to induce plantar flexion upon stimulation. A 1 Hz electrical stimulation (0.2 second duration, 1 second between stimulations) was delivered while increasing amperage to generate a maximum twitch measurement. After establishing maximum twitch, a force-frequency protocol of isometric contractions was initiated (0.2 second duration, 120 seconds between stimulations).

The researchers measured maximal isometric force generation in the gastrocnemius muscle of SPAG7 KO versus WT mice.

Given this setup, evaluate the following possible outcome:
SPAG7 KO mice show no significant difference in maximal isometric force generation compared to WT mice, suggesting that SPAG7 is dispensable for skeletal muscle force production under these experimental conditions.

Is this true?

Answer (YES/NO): NO